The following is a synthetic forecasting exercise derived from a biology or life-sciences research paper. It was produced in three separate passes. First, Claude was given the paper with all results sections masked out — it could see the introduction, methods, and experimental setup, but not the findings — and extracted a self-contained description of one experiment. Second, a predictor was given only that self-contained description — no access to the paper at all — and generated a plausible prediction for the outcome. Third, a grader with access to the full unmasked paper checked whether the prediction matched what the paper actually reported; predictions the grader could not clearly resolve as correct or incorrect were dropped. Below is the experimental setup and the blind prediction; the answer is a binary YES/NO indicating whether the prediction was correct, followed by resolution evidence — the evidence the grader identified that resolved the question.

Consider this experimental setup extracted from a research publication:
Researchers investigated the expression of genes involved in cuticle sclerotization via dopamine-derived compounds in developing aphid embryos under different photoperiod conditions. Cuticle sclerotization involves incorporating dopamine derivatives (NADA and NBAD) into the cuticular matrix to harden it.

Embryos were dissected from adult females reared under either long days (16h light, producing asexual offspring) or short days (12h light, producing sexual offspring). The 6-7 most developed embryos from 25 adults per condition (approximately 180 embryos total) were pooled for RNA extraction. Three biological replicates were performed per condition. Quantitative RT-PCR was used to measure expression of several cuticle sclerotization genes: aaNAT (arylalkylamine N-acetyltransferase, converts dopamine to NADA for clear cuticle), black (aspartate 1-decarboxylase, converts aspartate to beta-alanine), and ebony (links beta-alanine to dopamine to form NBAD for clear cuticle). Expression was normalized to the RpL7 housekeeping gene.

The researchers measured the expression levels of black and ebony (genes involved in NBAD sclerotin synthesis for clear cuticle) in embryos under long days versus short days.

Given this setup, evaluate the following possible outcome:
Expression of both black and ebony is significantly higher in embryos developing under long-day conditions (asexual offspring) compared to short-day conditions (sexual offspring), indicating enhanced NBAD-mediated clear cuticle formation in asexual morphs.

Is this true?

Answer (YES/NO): NO